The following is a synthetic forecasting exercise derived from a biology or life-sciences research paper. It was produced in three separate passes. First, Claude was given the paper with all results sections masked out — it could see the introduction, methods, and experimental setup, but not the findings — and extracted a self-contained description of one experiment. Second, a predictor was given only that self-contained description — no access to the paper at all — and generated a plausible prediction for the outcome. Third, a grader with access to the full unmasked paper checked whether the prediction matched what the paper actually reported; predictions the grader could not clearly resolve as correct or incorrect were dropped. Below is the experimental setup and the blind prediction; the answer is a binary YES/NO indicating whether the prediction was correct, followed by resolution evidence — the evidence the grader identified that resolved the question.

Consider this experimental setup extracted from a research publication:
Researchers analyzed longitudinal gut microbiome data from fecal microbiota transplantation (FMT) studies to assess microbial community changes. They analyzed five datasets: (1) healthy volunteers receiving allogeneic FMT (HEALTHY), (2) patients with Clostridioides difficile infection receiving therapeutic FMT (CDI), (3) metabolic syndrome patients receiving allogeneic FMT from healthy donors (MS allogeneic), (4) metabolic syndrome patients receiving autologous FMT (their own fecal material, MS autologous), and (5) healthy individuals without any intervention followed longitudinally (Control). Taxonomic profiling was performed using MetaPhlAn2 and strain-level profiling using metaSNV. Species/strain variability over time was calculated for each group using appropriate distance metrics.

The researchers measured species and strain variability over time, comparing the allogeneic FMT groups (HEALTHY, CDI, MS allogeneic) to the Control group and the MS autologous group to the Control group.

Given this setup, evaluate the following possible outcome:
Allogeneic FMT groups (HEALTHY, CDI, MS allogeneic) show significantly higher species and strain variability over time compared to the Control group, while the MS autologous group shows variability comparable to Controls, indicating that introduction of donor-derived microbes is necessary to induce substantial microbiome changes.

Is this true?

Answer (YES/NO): YES